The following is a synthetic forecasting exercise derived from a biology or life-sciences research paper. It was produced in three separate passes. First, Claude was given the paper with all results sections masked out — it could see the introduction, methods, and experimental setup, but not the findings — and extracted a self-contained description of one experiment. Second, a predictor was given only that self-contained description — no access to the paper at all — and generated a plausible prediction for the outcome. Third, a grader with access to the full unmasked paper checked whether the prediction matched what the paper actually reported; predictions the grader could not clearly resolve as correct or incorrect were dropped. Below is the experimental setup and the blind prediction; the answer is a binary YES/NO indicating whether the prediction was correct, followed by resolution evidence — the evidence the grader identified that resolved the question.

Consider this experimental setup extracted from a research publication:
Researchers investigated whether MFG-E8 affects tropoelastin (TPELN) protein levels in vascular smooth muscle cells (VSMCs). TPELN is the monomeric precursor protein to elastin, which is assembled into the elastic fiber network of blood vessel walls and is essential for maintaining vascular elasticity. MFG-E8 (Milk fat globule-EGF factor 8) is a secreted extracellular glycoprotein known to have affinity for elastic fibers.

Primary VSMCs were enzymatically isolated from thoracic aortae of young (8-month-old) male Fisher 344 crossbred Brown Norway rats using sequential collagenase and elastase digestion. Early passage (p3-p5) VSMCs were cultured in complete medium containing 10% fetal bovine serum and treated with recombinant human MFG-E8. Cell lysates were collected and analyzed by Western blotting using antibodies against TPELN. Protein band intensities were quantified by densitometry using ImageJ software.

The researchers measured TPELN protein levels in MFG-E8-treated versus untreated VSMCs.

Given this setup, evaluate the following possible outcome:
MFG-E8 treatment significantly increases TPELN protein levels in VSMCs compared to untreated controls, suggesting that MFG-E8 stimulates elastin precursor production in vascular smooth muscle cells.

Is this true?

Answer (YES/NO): NO